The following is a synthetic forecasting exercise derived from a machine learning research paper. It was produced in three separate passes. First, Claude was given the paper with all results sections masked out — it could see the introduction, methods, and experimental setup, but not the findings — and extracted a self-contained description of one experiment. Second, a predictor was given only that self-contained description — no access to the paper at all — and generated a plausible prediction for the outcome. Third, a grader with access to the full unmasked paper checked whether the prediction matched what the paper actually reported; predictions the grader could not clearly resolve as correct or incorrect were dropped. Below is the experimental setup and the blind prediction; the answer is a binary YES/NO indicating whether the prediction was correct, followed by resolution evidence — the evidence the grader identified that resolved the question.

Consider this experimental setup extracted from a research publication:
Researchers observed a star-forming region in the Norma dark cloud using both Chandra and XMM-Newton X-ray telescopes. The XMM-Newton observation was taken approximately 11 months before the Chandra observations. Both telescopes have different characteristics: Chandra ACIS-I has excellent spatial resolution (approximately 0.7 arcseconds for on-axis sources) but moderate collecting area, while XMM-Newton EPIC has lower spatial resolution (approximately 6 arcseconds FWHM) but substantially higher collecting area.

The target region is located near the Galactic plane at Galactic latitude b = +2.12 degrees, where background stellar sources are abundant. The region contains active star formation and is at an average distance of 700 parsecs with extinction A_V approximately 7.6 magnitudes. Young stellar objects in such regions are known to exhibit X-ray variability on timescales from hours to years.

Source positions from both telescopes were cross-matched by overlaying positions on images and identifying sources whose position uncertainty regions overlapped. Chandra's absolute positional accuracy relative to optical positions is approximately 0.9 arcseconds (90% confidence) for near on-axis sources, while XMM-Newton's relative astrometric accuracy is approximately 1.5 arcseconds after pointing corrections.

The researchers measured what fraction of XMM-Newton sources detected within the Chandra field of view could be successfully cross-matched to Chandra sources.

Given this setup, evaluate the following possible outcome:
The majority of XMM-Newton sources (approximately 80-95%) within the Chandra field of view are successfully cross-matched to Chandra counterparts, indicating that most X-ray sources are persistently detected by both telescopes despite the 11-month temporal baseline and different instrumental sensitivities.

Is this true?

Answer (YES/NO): NO